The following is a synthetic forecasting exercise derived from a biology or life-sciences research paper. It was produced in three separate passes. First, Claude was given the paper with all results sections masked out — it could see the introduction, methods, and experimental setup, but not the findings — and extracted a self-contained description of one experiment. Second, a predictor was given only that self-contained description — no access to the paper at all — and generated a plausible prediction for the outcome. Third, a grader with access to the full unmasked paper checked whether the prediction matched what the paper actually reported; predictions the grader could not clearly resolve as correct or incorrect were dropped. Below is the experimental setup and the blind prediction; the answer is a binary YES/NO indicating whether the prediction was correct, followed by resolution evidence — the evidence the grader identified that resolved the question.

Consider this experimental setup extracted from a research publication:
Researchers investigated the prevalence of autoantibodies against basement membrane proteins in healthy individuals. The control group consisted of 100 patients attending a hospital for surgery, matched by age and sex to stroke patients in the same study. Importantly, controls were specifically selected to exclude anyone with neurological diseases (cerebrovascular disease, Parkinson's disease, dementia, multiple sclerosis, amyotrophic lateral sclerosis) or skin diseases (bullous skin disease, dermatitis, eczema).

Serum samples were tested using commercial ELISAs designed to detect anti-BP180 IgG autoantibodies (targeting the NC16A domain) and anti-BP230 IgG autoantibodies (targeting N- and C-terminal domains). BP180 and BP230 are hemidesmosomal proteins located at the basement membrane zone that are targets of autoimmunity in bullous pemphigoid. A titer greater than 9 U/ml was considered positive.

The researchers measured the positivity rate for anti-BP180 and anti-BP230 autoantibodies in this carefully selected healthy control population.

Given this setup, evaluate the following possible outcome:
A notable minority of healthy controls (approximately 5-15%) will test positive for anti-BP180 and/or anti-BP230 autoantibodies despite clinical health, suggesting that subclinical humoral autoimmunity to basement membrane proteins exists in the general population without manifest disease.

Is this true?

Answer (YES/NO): YES